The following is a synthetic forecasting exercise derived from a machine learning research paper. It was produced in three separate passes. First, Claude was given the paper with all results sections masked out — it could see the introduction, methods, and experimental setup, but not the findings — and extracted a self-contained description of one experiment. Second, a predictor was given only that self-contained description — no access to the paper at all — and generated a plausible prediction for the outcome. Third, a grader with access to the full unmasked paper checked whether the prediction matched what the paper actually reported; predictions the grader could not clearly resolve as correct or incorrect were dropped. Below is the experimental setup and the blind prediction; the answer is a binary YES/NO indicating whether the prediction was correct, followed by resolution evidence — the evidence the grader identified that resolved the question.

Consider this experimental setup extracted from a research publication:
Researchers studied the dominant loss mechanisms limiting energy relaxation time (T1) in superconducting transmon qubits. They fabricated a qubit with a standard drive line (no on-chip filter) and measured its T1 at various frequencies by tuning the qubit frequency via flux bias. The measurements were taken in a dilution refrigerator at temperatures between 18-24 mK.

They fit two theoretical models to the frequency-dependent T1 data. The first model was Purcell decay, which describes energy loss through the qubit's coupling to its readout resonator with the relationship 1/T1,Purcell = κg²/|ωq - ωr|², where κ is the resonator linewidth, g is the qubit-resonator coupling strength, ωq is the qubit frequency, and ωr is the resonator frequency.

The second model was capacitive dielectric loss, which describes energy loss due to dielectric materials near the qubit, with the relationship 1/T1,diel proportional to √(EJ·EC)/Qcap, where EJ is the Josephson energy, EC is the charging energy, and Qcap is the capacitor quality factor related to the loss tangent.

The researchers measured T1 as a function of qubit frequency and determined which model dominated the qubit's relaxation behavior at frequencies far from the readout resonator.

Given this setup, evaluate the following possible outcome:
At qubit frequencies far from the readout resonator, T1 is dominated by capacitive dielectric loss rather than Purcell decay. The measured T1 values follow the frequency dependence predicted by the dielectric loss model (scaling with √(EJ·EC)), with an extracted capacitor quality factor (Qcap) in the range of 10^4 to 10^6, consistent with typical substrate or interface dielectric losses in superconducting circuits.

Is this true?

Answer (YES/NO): YES